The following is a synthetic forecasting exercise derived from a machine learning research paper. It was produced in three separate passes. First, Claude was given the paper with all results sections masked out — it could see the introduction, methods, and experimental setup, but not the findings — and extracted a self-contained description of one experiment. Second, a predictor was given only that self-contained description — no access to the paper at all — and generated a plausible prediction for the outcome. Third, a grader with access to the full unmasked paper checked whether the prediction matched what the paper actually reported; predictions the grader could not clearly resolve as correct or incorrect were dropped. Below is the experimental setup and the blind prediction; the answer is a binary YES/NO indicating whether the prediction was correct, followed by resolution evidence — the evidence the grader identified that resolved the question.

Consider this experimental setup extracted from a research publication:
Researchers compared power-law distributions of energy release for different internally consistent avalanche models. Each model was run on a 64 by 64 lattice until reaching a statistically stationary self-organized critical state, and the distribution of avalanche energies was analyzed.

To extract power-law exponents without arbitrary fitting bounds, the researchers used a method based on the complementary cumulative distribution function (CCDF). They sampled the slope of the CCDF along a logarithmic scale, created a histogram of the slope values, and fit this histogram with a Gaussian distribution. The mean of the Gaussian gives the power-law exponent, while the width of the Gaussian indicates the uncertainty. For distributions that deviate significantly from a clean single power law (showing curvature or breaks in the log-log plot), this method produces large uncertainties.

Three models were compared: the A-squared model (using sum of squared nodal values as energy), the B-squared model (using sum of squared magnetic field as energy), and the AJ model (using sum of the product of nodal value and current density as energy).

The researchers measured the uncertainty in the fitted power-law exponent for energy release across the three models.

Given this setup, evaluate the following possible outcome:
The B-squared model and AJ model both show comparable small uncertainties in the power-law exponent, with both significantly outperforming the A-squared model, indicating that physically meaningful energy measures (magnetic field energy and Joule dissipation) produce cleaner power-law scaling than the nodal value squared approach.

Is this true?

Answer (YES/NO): NO